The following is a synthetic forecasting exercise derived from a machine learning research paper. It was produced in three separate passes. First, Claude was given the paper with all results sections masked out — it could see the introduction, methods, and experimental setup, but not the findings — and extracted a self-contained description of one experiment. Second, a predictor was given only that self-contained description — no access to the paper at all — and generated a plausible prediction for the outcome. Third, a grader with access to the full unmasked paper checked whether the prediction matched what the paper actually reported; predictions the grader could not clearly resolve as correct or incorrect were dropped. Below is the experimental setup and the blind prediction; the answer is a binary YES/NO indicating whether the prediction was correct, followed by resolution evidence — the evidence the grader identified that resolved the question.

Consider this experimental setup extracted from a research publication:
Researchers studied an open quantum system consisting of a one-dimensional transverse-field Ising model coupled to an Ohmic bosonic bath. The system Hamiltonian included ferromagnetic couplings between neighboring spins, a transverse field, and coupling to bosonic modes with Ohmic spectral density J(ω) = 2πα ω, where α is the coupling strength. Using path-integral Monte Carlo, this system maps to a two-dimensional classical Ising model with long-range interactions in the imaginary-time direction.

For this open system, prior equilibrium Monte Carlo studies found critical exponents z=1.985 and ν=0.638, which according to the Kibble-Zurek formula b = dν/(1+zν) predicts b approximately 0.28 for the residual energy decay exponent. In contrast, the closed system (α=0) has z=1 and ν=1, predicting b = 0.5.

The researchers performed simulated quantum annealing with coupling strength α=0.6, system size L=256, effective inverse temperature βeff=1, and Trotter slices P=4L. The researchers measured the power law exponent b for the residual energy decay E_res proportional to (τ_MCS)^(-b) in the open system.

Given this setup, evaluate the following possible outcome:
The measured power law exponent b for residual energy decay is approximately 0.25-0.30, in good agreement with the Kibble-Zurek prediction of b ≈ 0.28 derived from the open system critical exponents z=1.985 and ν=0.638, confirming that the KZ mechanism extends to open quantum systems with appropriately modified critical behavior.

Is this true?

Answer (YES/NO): NO